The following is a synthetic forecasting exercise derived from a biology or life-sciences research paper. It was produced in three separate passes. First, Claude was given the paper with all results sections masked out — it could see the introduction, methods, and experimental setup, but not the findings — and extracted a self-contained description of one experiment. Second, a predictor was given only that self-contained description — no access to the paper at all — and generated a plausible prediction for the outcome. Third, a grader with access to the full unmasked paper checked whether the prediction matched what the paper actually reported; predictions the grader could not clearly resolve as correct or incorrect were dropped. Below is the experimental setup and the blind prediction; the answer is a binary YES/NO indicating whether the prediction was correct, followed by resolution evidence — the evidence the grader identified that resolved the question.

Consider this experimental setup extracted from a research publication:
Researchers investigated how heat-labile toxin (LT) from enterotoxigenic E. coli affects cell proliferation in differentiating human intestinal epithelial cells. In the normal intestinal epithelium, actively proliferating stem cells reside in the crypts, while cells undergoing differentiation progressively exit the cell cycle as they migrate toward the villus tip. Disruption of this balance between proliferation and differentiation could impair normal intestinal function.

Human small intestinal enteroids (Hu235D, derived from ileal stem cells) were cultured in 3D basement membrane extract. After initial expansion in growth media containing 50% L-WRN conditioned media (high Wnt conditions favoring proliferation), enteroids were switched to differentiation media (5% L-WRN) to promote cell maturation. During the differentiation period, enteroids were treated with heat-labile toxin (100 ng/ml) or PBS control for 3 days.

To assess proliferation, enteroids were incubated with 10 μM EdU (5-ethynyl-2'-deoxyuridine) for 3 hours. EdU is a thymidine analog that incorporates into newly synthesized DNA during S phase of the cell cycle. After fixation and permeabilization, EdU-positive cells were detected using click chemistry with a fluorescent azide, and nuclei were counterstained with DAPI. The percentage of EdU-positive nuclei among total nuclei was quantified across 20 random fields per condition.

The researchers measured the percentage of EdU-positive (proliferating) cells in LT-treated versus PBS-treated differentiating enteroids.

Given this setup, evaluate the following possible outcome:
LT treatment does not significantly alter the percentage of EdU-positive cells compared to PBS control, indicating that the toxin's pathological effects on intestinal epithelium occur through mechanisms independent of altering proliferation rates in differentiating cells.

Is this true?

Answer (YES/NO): NO